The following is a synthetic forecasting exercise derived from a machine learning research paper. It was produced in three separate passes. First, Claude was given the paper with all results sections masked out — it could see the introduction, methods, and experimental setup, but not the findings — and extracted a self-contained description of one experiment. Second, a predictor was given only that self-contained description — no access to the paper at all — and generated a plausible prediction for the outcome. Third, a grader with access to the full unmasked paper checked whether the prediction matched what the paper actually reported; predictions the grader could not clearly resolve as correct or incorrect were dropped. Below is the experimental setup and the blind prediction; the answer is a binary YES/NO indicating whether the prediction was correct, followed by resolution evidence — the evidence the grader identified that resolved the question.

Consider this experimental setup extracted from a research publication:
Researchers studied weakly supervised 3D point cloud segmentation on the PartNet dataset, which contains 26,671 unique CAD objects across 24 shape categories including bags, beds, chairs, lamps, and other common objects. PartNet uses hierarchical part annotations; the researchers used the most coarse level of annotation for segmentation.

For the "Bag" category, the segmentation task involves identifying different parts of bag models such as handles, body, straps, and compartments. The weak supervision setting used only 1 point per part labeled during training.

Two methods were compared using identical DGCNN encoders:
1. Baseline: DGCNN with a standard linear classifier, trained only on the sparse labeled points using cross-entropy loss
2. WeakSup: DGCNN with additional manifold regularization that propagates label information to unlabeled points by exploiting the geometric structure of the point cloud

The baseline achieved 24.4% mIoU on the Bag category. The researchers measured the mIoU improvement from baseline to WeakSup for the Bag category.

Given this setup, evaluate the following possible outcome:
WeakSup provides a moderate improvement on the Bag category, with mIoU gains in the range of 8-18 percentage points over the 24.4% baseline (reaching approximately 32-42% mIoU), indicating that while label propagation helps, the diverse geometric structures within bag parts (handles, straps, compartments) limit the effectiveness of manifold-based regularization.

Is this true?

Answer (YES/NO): NO